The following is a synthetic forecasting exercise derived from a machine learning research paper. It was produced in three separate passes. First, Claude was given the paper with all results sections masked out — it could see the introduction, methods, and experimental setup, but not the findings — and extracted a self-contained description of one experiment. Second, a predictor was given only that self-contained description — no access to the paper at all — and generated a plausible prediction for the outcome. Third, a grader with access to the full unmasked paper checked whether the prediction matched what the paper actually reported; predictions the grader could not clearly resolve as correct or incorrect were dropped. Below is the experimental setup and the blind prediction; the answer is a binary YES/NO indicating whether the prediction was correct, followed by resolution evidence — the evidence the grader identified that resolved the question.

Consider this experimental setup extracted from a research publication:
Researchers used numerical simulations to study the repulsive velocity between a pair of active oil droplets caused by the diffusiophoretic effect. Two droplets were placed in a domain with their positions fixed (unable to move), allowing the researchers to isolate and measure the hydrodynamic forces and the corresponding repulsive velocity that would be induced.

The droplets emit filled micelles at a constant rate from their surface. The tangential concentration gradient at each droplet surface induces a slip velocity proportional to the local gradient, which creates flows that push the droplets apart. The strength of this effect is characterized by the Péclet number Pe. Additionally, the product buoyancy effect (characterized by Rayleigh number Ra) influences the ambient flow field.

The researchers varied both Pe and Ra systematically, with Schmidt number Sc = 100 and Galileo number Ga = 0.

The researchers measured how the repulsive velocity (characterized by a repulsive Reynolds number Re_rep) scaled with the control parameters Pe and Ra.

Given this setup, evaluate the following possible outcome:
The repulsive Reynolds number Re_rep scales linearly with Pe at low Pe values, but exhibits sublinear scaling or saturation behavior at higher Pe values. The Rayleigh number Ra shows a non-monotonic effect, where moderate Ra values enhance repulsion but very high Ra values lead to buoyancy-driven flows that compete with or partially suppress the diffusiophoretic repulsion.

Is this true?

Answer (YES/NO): NO